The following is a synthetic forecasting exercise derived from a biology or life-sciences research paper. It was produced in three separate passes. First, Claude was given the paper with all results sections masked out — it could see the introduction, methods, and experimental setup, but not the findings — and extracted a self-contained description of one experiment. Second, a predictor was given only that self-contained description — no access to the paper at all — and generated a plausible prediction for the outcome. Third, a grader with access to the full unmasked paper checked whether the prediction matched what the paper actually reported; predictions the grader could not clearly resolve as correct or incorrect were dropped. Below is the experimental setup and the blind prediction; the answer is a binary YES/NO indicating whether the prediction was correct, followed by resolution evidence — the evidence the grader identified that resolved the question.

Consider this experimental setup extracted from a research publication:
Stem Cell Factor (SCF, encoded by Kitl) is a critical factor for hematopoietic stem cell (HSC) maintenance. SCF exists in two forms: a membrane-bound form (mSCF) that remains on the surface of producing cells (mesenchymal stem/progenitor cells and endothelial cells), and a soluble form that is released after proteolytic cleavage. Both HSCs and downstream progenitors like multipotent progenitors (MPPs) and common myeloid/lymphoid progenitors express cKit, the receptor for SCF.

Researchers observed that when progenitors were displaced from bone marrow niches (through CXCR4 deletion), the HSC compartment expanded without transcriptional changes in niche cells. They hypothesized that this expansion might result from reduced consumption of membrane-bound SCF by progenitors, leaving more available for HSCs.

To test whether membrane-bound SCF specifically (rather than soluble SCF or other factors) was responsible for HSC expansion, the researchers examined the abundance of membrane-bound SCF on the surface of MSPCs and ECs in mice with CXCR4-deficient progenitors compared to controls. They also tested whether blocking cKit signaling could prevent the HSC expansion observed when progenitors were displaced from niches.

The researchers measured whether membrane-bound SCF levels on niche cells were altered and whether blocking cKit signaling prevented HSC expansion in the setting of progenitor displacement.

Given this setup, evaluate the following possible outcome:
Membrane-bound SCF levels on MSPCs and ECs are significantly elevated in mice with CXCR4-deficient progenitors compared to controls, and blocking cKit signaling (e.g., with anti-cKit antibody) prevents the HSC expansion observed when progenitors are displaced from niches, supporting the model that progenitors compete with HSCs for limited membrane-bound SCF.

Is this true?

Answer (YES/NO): NO